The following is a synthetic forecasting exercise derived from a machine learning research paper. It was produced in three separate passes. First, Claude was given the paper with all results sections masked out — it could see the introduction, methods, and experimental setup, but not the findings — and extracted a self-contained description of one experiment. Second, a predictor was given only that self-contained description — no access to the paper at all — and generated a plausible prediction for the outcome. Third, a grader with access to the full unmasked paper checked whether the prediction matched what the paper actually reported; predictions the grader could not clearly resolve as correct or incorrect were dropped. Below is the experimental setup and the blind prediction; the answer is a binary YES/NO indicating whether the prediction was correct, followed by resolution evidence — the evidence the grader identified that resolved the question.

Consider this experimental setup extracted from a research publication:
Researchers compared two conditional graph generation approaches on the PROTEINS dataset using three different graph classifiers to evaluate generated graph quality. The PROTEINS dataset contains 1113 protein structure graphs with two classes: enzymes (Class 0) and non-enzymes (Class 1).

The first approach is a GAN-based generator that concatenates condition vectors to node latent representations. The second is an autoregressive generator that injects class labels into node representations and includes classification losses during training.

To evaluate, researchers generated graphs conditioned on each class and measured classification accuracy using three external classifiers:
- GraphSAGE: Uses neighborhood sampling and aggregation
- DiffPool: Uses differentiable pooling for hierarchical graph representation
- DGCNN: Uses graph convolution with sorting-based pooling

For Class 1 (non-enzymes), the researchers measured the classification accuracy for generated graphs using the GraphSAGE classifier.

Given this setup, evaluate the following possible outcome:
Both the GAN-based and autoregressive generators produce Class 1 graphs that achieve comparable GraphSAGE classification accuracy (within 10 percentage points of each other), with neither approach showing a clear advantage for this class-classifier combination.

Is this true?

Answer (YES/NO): NO